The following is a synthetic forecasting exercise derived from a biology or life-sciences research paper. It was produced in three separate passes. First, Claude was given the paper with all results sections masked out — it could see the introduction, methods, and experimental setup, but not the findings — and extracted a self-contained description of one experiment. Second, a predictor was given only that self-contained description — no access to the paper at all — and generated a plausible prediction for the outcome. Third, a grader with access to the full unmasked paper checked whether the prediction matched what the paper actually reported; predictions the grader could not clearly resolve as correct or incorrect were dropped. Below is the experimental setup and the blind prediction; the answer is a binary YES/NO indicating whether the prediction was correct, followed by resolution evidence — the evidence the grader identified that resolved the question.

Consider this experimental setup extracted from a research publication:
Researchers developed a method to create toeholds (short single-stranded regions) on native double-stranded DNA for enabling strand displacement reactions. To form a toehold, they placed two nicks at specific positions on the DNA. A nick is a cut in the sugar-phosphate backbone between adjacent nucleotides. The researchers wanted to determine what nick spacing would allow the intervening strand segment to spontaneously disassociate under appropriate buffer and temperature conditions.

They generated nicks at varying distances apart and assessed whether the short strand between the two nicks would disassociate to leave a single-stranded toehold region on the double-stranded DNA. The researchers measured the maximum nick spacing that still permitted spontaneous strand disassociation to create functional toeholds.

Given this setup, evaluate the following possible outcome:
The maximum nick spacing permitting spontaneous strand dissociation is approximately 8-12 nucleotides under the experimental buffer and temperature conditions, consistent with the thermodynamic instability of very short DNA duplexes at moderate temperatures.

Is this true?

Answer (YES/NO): NO